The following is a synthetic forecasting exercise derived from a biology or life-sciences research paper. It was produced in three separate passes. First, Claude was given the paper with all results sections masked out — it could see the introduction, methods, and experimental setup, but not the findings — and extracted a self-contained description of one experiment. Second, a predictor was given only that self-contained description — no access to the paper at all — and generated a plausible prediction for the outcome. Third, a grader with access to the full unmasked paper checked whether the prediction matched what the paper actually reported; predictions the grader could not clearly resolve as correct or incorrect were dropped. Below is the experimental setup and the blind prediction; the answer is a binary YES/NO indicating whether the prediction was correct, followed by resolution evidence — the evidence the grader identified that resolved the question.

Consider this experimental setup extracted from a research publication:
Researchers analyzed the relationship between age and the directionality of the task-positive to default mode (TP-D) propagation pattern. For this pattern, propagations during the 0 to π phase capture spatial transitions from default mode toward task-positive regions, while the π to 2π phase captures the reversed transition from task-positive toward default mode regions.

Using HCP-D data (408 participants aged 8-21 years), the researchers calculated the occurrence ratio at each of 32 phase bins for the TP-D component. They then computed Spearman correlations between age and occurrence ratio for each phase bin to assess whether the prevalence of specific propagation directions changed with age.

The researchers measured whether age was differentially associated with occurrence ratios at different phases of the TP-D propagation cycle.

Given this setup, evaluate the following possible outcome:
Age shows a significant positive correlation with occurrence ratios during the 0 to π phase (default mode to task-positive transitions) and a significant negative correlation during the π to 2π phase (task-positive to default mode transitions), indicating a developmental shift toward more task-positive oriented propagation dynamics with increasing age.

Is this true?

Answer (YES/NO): NO